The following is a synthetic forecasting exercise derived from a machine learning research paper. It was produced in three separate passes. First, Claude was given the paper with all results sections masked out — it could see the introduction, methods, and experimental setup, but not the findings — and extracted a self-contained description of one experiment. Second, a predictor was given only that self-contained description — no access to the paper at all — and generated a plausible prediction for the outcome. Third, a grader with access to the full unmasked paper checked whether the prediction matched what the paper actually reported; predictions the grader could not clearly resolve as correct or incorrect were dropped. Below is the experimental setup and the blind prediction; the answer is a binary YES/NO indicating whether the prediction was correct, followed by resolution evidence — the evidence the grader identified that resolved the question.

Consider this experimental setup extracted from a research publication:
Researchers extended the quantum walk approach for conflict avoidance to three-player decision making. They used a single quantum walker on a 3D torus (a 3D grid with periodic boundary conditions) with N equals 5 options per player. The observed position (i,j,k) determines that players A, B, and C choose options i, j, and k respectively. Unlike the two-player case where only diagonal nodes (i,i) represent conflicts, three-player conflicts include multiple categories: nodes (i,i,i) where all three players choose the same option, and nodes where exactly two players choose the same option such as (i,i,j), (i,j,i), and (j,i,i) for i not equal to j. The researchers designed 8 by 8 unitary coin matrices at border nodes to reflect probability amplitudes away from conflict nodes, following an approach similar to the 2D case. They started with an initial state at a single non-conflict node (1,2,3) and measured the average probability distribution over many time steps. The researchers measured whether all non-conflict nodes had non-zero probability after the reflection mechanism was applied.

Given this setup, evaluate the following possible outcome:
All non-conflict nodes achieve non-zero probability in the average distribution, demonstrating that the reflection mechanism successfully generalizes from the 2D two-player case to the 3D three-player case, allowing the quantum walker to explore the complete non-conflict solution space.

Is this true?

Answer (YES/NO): NO